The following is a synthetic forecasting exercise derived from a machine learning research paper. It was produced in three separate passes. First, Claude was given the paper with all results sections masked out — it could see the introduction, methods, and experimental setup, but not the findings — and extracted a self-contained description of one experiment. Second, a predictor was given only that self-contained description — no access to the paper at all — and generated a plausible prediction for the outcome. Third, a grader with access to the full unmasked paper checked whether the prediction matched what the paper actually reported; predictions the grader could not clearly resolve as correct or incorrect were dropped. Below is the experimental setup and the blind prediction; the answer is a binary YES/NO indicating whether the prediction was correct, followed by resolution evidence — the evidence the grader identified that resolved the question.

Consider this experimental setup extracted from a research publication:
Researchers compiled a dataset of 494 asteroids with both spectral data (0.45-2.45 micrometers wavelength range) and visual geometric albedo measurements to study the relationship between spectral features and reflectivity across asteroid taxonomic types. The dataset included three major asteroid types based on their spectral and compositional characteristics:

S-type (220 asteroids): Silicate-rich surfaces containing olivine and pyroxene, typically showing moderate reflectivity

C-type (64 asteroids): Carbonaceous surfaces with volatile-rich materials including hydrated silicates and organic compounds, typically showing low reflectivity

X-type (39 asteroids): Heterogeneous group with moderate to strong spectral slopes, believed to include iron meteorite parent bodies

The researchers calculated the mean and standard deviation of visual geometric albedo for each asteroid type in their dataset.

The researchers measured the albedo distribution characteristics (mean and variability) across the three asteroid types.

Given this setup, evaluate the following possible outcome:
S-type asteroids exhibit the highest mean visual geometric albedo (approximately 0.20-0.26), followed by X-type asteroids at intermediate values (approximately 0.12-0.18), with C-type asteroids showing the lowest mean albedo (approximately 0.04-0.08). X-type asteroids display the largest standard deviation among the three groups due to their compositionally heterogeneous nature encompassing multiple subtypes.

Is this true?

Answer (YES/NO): NO